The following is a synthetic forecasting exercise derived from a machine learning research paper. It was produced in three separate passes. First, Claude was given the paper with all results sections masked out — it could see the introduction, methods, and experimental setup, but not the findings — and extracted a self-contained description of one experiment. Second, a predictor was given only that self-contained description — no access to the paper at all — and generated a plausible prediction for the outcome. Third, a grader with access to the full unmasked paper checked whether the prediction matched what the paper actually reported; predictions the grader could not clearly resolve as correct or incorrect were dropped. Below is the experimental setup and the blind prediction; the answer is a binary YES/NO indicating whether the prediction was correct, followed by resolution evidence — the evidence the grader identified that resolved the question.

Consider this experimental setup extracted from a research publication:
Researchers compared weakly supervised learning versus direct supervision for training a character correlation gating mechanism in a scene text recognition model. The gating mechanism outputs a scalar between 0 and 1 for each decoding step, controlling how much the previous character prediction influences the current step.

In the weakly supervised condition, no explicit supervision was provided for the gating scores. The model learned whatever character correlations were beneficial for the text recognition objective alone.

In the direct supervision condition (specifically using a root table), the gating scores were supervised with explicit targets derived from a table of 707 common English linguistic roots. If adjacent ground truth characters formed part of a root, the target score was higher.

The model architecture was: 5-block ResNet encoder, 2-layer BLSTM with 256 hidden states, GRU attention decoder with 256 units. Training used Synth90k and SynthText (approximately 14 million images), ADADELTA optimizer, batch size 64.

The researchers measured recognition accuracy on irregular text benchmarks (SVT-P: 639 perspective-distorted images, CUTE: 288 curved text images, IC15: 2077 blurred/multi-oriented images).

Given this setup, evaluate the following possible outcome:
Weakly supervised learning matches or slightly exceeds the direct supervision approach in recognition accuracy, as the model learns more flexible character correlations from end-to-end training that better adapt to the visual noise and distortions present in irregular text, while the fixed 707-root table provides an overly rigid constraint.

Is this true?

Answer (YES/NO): NO